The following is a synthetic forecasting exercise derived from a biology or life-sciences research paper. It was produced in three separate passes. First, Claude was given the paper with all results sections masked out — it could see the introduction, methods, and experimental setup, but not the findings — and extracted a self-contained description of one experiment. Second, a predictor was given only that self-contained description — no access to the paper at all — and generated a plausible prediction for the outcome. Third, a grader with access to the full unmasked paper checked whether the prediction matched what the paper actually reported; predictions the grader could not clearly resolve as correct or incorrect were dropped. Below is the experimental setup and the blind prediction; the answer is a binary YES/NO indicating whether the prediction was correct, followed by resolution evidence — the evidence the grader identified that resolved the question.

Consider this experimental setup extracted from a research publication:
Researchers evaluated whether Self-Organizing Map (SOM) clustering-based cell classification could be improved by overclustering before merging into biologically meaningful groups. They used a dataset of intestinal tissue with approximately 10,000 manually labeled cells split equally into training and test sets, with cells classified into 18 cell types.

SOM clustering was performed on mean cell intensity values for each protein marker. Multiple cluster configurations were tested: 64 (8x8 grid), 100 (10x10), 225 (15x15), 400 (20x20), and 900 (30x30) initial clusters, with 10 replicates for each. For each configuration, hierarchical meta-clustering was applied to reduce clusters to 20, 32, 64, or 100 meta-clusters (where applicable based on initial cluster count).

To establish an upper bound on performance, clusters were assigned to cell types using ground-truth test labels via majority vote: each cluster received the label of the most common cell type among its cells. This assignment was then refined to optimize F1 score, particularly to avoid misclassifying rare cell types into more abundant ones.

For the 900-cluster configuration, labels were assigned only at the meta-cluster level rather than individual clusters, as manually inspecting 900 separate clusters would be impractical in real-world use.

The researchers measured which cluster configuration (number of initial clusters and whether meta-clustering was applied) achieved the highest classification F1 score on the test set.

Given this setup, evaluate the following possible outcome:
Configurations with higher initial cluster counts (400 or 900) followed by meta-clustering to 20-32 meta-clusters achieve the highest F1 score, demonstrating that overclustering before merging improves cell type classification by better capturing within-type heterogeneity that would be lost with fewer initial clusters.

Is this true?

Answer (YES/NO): NO